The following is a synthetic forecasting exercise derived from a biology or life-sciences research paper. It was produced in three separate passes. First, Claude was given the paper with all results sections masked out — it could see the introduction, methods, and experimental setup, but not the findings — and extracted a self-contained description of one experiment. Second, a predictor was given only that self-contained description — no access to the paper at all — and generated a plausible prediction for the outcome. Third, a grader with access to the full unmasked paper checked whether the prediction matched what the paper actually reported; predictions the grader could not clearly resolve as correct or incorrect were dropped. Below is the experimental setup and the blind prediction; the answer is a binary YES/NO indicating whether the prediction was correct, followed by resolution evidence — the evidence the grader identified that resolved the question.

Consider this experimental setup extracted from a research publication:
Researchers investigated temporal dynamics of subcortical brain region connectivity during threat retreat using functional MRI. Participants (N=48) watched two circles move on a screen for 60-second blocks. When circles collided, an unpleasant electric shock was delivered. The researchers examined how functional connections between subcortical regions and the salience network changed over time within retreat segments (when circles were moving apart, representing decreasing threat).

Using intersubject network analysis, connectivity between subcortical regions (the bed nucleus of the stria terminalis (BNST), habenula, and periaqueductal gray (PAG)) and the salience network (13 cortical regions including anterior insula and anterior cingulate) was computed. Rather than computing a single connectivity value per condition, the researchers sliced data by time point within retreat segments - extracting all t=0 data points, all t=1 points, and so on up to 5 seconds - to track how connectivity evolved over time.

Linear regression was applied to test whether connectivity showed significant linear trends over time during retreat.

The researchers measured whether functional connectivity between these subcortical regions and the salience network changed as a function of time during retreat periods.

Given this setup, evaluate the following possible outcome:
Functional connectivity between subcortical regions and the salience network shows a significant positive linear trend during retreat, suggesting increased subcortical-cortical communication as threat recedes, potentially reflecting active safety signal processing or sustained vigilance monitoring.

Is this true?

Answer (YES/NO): NO